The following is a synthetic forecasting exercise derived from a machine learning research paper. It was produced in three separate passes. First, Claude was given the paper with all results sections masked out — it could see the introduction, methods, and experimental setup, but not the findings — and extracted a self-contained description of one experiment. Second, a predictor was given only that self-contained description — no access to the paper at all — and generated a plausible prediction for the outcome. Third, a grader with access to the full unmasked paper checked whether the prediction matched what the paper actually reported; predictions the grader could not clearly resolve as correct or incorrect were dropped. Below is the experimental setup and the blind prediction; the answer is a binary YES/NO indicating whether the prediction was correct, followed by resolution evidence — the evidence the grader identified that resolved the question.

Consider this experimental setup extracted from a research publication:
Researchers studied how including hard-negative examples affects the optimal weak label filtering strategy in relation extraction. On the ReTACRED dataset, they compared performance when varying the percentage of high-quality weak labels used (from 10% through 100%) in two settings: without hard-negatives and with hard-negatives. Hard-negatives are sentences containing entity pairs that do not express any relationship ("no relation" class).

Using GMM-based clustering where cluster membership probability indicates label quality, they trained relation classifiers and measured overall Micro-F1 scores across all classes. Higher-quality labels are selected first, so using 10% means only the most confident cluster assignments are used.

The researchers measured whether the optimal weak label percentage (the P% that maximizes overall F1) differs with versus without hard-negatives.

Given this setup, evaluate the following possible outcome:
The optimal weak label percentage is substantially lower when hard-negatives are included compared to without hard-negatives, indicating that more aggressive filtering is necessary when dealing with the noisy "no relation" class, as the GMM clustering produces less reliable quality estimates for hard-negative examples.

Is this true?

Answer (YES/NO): NO